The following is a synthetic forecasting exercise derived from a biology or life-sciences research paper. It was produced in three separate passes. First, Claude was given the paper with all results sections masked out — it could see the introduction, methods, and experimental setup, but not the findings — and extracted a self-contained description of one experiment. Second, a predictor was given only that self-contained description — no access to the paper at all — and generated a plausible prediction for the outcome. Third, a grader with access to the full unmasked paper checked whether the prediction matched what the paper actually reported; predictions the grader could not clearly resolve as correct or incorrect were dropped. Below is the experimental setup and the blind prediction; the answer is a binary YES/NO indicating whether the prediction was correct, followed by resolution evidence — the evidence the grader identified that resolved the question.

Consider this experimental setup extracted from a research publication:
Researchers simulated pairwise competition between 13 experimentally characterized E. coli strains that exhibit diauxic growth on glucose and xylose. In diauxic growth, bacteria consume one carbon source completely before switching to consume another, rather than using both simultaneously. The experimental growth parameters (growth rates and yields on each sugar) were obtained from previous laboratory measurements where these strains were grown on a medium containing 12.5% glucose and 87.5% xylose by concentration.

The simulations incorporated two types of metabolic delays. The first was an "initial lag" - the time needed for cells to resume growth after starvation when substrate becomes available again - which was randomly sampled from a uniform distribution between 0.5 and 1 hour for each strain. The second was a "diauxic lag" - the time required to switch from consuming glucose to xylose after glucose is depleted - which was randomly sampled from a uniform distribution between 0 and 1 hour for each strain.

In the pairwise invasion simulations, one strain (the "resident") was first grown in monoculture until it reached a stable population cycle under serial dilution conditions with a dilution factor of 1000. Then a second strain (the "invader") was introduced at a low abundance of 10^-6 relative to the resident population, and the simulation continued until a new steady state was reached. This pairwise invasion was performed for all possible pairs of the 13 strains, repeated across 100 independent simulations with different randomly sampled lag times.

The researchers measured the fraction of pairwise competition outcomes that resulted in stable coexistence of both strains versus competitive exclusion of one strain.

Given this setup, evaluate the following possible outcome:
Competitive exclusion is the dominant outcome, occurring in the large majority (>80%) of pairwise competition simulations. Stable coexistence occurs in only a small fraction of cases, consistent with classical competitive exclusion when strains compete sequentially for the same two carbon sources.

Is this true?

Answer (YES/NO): YES